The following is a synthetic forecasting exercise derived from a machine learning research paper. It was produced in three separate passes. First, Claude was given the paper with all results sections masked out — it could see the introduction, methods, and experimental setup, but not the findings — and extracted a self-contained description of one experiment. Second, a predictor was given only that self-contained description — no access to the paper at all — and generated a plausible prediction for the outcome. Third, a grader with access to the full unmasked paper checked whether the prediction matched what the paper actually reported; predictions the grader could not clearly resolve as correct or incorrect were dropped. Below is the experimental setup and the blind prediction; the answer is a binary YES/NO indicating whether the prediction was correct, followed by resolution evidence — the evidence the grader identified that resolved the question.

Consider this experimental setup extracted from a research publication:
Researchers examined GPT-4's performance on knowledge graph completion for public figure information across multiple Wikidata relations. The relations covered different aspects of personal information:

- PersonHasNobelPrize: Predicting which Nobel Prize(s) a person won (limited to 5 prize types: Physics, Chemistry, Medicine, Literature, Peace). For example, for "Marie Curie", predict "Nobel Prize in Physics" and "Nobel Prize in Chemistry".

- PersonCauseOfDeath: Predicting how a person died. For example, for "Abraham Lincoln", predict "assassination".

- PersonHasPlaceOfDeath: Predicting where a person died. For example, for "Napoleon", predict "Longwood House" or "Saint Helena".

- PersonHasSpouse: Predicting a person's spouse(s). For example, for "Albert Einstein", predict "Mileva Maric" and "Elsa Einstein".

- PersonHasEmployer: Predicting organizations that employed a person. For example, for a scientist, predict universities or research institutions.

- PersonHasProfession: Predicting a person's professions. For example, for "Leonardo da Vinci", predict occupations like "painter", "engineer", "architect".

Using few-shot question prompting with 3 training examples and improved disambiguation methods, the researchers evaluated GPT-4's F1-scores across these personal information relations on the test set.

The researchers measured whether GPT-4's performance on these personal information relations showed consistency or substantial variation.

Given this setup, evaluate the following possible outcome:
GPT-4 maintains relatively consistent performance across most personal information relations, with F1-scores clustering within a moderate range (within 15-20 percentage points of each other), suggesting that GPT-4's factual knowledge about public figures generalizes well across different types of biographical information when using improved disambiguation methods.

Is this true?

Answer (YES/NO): NO